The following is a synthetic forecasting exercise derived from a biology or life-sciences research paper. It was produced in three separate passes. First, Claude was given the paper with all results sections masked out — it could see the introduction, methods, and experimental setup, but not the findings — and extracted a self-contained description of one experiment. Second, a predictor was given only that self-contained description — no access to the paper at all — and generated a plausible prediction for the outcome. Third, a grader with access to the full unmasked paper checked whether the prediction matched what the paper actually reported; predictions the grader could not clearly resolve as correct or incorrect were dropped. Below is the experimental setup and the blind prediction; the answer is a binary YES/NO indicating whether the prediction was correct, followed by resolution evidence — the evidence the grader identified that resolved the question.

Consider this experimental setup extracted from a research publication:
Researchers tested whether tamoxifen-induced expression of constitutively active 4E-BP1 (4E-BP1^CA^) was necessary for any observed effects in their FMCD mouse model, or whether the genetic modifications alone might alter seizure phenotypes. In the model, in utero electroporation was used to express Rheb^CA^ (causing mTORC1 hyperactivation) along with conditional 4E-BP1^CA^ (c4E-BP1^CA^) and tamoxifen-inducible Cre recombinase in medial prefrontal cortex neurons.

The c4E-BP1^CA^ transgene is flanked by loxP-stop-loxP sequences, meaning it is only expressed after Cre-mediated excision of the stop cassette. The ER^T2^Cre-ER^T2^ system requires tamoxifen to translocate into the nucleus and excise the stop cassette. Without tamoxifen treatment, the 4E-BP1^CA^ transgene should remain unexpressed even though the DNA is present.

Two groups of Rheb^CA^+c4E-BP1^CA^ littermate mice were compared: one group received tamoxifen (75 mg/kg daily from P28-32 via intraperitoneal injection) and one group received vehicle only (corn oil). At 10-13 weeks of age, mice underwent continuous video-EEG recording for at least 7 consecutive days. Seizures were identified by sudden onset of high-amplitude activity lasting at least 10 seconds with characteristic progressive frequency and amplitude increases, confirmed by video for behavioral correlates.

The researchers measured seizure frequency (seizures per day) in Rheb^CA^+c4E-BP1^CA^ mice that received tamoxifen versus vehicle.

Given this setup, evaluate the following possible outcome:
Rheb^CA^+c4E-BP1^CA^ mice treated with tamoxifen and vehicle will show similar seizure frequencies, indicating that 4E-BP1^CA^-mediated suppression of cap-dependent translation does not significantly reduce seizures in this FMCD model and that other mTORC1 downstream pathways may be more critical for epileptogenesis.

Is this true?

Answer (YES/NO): NO